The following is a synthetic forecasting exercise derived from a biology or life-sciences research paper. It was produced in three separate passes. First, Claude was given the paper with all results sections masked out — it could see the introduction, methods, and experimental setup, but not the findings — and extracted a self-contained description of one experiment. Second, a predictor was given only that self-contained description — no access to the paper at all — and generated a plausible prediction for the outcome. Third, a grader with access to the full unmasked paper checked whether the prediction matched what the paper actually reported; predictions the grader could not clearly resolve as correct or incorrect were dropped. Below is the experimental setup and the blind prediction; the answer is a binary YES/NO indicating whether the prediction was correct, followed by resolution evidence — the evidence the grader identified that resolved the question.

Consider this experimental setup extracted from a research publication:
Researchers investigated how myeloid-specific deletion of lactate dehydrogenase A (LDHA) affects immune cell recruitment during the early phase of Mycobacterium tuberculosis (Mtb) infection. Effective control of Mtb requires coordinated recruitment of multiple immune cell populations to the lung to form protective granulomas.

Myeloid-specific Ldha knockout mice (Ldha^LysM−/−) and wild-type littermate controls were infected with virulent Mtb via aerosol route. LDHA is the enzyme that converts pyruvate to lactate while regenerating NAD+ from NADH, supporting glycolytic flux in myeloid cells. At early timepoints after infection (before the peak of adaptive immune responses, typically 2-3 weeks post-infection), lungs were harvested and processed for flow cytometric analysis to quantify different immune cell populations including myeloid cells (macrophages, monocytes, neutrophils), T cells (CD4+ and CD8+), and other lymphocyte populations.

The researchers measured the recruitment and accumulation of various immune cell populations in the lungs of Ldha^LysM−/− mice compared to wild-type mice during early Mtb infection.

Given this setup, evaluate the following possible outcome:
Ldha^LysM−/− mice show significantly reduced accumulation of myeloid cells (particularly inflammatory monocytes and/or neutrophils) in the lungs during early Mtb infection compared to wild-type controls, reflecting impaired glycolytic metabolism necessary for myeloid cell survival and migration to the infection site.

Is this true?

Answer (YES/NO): NO